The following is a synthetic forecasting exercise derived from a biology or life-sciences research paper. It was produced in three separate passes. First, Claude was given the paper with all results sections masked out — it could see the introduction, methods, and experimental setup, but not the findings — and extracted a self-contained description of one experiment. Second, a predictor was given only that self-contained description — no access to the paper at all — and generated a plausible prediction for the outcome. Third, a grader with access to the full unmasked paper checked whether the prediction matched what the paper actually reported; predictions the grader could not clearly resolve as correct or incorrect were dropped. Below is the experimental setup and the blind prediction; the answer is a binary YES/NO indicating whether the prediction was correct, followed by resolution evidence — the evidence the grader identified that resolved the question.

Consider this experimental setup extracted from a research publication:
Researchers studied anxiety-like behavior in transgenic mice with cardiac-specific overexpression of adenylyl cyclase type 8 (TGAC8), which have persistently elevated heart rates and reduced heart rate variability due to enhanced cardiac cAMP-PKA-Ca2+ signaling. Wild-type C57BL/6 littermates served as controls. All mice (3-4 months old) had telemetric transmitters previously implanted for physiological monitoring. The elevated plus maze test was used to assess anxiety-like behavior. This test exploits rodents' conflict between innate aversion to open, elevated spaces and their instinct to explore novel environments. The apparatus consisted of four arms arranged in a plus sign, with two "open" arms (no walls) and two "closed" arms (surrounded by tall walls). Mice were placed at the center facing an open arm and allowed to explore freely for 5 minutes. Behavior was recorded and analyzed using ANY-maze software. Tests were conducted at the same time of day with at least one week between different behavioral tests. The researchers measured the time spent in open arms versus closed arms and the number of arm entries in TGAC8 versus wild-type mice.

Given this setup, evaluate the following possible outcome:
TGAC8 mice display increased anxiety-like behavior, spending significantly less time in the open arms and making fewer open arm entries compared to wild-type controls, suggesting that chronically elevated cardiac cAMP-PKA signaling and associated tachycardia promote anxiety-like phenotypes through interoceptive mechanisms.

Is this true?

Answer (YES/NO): NO